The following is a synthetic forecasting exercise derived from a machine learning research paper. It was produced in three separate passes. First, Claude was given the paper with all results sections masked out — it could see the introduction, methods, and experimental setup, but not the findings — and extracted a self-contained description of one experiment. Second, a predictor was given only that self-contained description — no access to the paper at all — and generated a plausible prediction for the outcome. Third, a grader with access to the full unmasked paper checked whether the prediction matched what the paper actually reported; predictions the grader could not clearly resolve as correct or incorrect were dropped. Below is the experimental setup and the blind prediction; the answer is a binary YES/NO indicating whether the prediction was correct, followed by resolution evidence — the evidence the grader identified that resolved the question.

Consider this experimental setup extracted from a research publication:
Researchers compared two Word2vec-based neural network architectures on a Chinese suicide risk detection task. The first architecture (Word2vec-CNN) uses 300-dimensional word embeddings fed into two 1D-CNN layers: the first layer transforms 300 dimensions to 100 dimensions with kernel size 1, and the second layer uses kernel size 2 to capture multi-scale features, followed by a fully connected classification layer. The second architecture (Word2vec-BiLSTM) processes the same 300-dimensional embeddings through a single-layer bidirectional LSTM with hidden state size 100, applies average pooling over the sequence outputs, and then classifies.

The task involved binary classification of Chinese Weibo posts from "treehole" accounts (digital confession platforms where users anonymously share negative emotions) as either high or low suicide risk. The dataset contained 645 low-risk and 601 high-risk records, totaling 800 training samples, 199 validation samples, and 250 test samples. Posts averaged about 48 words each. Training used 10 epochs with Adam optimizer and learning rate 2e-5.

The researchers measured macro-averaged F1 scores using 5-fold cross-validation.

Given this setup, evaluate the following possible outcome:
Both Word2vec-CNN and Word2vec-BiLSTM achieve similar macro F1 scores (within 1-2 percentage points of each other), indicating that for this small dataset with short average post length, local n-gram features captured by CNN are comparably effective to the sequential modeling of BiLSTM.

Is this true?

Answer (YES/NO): NO